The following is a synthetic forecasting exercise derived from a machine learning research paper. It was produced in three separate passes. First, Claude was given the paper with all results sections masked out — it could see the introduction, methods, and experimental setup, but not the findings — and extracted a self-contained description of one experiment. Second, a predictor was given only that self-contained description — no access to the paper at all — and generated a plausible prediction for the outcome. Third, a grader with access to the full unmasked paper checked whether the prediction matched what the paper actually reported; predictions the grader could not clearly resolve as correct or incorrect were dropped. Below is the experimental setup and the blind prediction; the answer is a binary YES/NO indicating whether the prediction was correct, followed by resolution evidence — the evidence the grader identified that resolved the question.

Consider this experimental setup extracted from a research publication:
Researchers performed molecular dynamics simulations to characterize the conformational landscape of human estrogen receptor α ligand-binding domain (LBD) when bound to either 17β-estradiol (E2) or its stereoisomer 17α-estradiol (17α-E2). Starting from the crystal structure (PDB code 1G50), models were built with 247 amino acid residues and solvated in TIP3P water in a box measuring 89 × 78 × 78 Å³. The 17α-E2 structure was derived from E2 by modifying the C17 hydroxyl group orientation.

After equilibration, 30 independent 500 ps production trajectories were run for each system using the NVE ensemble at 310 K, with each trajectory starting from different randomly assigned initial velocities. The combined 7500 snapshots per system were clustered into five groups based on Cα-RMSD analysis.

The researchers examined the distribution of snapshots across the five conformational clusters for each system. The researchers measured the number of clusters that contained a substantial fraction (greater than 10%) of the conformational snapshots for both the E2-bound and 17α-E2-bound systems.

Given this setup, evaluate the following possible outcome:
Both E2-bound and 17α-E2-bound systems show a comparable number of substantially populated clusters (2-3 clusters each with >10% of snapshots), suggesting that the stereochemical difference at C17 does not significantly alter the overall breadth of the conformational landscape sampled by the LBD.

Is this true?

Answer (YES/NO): NO